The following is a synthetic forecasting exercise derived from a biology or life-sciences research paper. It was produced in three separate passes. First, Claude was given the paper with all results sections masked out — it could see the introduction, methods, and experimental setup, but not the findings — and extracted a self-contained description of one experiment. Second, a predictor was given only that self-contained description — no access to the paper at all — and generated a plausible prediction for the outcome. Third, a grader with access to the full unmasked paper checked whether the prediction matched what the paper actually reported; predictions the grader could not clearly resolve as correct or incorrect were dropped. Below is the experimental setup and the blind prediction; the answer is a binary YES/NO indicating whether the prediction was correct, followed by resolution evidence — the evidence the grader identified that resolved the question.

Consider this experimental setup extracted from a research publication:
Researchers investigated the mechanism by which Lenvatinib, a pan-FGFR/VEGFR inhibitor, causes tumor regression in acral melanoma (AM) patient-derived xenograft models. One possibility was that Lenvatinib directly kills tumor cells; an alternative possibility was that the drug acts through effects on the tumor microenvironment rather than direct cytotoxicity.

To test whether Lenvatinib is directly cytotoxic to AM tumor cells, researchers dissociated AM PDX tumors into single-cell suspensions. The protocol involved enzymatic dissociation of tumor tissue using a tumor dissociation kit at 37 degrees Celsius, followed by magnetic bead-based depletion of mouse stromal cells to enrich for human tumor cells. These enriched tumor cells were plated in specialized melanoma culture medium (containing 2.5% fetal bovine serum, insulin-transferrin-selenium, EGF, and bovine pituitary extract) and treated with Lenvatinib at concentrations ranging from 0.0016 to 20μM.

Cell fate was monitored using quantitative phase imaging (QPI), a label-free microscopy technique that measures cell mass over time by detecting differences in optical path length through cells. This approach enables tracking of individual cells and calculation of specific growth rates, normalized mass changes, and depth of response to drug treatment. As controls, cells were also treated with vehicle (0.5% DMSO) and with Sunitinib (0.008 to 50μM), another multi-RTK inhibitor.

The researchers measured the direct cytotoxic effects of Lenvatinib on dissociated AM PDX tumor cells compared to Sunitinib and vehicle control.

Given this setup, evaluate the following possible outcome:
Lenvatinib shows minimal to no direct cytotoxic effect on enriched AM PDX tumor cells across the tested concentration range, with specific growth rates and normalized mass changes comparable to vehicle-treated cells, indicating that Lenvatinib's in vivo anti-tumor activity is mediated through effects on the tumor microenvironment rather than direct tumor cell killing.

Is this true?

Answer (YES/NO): YES